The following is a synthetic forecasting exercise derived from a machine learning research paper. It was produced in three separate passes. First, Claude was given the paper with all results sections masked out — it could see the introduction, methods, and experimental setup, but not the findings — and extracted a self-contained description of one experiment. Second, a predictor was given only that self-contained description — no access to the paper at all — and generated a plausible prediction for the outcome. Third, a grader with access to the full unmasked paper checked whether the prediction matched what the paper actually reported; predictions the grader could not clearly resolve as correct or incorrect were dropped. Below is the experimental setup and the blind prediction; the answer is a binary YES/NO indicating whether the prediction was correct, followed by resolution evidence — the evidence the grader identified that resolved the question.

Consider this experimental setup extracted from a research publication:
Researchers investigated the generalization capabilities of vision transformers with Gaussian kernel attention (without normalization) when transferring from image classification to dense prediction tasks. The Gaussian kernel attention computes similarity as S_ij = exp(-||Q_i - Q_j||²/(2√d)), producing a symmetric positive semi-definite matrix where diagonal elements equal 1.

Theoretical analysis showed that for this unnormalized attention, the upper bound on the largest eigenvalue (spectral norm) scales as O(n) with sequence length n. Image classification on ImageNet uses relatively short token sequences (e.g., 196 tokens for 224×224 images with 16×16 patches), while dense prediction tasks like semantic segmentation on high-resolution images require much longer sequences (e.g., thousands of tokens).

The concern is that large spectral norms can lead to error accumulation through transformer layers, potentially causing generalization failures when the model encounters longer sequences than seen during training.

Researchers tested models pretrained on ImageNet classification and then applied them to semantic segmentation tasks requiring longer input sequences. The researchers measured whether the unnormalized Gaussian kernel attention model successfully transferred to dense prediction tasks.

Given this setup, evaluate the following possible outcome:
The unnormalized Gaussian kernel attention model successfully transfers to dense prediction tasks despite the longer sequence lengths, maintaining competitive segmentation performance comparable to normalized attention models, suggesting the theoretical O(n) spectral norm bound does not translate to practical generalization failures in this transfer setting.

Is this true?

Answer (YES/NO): NO